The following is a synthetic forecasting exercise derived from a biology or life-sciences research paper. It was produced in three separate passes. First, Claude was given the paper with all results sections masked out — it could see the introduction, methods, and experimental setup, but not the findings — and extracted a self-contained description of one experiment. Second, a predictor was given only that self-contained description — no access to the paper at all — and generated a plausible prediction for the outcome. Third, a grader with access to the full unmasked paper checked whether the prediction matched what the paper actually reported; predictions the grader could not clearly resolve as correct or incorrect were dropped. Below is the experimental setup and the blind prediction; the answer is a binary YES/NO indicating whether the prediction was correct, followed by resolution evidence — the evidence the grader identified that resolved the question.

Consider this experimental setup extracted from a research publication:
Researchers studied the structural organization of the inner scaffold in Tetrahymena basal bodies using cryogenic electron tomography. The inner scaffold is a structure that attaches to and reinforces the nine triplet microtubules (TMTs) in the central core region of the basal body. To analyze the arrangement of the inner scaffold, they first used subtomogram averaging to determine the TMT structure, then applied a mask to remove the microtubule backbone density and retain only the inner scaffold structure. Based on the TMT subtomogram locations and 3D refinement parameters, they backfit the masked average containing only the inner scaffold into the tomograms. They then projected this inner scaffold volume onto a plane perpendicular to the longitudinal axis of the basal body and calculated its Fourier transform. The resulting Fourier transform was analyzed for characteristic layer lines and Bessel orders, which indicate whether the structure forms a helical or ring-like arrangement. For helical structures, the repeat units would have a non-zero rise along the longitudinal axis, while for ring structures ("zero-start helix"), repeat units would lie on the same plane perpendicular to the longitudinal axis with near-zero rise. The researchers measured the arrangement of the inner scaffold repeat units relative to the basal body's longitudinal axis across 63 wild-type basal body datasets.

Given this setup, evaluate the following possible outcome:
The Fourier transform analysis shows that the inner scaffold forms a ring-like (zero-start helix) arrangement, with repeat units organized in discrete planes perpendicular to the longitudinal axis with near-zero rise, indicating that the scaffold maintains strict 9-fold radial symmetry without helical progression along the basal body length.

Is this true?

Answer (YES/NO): YES